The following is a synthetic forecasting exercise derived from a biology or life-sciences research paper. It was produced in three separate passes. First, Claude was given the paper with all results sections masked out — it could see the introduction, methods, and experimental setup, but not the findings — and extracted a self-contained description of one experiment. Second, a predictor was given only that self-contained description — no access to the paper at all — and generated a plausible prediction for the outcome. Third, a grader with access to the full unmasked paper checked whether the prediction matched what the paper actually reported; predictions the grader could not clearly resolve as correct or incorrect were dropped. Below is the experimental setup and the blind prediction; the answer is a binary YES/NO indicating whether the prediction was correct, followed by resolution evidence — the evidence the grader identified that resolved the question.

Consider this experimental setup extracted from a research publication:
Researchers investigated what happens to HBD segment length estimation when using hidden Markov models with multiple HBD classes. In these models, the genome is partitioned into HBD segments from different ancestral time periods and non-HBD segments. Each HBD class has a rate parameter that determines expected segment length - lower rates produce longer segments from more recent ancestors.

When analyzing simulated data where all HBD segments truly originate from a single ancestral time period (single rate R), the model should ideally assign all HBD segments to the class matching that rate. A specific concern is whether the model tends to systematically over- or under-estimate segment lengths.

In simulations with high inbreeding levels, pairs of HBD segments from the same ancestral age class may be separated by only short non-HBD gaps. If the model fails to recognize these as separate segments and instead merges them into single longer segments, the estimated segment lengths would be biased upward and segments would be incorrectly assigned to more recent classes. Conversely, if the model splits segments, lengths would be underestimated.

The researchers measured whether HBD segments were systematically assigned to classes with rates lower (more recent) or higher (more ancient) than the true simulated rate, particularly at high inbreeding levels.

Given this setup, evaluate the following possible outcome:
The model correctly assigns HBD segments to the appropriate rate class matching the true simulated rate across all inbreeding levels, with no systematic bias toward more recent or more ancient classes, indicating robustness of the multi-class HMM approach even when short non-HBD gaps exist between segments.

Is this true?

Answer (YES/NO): NO